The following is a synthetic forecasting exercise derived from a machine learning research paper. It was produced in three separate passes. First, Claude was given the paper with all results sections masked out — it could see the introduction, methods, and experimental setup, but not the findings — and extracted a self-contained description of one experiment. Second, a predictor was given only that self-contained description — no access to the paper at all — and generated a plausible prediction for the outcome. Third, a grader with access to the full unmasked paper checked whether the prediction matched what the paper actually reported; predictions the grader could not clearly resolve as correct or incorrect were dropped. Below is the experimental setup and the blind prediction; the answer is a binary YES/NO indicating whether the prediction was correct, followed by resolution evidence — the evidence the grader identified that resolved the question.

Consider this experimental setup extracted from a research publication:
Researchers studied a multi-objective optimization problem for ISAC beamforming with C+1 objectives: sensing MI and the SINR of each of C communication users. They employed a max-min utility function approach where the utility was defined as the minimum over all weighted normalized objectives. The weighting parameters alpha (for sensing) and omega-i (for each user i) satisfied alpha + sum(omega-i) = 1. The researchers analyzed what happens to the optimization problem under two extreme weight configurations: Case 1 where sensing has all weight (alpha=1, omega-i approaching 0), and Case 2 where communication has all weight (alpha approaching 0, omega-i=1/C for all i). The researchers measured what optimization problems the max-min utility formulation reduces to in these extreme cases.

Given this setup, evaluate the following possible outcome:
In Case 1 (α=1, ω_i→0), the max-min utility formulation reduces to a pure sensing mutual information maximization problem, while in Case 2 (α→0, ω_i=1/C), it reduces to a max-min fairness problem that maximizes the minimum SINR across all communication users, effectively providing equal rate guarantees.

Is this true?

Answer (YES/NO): NO